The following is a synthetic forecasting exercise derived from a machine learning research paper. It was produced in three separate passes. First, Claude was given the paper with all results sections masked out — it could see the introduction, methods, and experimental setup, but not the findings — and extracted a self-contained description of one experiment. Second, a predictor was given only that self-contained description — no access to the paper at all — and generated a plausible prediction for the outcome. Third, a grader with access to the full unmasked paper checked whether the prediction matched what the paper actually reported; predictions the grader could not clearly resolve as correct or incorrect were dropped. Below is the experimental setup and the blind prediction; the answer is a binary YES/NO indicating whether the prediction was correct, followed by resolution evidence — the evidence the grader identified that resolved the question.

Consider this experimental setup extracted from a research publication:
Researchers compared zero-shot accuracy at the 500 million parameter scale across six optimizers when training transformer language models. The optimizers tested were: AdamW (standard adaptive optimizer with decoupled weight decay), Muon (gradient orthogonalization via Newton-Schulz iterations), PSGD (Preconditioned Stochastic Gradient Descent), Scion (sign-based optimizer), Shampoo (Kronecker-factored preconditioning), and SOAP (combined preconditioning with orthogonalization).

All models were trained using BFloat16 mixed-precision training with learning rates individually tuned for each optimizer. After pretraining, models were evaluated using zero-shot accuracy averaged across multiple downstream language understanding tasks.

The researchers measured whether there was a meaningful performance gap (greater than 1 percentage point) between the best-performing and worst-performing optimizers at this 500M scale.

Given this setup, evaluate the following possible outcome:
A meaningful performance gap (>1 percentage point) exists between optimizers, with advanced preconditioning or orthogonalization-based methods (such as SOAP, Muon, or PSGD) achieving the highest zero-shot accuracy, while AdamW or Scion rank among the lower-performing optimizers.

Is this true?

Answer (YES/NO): YES